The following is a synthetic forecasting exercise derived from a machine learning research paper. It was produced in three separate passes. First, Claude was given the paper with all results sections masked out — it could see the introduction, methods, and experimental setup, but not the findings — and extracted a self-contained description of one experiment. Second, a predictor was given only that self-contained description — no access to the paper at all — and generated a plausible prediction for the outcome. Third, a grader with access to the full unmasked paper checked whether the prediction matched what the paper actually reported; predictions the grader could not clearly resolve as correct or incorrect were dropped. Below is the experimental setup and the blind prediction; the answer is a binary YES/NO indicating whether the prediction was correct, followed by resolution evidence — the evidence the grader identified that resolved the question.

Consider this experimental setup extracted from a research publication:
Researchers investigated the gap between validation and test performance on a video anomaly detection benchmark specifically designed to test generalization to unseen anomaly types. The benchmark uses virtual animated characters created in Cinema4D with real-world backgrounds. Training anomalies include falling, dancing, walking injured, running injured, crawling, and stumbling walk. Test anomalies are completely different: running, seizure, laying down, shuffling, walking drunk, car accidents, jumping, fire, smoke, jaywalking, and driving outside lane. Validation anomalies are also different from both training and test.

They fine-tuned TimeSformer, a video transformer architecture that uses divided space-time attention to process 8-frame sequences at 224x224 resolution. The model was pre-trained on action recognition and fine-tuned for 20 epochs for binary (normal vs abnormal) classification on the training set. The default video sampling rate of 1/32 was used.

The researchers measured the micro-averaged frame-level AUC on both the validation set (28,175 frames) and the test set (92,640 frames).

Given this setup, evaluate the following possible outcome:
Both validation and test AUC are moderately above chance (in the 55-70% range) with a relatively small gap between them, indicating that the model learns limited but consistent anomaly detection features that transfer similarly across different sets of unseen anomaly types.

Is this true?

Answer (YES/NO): NO